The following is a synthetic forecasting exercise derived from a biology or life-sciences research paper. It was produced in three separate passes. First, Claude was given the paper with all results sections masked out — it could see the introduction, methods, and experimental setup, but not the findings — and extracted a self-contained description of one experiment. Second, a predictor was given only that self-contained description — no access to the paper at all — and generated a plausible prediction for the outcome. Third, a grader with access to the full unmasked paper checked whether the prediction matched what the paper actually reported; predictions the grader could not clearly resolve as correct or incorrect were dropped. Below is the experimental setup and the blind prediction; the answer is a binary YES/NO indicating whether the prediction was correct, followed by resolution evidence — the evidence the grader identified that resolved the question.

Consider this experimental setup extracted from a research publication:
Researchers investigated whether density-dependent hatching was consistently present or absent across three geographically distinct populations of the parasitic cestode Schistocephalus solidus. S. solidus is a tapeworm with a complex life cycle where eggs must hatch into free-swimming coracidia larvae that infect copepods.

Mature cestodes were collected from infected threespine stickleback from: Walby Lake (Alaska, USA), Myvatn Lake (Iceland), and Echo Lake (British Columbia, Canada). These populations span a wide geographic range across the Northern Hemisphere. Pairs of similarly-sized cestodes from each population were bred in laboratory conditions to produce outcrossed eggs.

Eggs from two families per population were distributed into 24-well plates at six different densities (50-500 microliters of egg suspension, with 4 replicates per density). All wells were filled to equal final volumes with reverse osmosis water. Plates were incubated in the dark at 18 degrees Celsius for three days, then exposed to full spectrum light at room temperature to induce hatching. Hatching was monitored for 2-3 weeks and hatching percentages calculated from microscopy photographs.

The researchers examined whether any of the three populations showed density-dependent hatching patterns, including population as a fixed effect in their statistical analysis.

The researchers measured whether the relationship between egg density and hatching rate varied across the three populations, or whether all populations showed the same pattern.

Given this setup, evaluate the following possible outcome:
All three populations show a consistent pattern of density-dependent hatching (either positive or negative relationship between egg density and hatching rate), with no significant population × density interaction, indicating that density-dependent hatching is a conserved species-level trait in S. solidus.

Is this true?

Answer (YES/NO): NO